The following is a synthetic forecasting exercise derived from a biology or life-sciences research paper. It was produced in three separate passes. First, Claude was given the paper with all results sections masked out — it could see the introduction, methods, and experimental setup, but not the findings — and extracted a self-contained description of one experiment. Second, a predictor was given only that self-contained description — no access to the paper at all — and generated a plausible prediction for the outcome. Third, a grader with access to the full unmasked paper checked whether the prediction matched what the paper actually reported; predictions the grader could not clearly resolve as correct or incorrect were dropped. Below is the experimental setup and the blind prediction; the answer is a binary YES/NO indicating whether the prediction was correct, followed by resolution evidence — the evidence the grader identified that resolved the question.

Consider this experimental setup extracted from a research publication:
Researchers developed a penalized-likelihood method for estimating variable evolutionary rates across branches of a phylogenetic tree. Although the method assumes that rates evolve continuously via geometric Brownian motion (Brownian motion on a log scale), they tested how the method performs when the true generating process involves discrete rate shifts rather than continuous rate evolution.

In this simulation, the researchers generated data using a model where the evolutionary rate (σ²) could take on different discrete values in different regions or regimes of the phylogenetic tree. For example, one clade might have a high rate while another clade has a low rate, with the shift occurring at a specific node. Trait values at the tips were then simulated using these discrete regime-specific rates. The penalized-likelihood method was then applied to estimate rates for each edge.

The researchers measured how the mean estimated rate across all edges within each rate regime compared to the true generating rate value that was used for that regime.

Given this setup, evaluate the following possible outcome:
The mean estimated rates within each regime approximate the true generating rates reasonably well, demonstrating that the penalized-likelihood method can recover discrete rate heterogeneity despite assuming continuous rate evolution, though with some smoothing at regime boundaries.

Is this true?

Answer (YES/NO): YES